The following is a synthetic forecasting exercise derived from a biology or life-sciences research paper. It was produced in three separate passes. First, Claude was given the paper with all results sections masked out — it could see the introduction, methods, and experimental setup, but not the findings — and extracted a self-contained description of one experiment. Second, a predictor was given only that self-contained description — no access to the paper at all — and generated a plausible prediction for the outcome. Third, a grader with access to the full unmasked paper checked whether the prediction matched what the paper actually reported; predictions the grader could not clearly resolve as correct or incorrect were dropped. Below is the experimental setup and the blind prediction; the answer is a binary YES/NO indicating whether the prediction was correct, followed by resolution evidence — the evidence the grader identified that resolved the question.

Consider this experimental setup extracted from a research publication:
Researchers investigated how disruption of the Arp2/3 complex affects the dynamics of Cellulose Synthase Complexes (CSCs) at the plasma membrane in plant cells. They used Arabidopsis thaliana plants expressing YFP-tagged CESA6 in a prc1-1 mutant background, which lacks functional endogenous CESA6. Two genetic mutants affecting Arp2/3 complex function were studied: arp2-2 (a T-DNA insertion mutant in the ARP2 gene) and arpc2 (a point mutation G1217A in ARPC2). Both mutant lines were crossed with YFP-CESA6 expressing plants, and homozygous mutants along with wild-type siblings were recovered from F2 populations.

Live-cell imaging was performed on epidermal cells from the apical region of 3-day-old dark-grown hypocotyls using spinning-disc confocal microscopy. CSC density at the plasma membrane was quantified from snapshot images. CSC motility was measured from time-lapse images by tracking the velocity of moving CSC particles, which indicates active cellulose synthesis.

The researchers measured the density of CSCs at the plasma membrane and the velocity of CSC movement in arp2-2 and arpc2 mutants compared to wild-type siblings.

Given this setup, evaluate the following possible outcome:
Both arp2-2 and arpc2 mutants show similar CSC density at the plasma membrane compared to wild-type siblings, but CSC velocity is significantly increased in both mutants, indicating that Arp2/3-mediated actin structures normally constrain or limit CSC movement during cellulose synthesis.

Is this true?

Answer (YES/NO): NO